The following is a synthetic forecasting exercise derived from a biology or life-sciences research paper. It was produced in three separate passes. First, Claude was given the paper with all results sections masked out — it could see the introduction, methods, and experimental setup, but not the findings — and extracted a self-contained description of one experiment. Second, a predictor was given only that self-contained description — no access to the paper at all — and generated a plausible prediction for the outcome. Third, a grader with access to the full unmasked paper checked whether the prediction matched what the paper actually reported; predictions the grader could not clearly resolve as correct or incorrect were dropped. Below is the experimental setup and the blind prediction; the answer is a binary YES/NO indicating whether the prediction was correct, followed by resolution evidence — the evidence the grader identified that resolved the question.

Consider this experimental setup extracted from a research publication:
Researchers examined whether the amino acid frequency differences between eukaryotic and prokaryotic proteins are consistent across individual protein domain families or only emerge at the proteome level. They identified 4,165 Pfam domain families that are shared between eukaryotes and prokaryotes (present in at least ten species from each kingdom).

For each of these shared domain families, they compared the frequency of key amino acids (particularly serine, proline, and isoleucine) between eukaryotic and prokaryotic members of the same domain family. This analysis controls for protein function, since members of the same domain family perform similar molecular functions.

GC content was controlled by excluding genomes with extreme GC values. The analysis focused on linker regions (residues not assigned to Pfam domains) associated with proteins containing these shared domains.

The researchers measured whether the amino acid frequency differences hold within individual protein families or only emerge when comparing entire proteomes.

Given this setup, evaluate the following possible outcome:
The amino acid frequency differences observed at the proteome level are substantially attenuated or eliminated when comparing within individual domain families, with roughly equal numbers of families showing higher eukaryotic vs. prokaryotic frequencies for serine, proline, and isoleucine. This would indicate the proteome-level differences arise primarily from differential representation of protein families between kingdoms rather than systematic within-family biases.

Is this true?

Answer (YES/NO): NO